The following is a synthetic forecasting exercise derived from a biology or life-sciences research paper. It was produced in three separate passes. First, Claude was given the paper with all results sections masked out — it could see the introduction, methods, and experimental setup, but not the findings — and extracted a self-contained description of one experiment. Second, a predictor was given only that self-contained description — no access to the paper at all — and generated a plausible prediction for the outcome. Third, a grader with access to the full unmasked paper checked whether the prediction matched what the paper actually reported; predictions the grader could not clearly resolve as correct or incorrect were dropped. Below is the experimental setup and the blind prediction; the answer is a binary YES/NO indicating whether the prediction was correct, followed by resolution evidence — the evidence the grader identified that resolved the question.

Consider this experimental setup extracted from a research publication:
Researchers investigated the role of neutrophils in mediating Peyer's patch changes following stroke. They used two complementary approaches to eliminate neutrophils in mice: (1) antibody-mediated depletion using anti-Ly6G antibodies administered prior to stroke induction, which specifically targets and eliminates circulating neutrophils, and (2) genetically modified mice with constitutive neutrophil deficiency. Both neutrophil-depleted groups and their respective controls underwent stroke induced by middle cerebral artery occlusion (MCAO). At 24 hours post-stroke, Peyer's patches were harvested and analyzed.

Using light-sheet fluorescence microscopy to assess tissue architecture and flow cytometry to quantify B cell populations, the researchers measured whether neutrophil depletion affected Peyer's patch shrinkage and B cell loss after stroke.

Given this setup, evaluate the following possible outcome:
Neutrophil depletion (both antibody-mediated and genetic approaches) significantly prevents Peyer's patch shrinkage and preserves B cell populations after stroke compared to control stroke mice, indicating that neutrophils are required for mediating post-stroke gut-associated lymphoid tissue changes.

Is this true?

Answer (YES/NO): YES